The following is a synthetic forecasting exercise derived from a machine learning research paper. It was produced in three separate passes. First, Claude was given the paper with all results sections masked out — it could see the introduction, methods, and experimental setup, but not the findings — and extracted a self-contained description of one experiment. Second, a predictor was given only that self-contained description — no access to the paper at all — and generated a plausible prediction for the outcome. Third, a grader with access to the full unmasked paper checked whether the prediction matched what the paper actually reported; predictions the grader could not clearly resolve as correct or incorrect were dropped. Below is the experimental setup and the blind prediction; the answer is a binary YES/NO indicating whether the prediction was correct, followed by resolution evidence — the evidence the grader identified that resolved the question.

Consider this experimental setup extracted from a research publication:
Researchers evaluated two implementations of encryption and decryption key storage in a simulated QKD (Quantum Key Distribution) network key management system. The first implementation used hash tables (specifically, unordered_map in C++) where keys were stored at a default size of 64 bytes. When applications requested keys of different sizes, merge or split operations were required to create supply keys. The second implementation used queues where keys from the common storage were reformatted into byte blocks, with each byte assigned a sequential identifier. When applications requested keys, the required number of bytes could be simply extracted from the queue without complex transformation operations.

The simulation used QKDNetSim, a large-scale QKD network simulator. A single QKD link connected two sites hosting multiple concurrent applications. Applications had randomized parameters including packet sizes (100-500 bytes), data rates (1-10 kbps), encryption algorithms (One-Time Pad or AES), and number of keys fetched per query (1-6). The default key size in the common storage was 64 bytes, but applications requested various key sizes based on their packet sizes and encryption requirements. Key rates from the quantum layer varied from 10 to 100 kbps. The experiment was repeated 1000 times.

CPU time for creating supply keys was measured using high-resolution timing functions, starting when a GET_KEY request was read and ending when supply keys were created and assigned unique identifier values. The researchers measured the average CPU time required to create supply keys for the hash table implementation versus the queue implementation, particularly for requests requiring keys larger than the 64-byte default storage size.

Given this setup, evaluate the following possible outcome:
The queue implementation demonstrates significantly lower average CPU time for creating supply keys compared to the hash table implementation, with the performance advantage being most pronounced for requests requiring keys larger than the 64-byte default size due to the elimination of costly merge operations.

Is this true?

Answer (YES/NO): NO